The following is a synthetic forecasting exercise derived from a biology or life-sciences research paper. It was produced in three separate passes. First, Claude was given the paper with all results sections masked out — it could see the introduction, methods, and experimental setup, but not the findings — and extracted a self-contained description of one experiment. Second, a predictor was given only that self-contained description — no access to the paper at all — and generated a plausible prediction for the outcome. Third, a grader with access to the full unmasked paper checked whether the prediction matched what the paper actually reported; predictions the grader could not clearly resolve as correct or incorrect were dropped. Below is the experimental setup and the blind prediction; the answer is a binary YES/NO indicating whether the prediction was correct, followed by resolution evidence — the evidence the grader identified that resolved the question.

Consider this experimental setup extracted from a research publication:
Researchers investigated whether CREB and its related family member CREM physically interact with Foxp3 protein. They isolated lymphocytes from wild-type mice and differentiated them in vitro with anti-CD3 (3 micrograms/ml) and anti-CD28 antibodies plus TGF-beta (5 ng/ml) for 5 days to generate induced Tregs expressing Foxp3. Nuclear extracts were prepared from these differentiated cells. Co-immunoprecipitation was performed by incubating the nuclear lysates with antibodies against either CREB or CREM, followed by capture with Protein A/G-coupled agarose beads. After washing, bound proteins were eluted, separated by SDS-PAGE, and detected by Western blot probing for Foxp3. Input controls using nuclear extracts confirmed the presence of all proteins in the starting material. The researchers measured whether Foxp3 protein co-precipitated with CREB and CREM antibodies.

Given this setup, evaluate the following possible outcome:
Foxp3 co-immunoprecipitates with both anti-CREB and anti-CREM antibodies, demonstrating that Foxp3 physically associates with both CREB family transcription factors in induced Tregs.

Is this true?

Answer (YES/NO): YES